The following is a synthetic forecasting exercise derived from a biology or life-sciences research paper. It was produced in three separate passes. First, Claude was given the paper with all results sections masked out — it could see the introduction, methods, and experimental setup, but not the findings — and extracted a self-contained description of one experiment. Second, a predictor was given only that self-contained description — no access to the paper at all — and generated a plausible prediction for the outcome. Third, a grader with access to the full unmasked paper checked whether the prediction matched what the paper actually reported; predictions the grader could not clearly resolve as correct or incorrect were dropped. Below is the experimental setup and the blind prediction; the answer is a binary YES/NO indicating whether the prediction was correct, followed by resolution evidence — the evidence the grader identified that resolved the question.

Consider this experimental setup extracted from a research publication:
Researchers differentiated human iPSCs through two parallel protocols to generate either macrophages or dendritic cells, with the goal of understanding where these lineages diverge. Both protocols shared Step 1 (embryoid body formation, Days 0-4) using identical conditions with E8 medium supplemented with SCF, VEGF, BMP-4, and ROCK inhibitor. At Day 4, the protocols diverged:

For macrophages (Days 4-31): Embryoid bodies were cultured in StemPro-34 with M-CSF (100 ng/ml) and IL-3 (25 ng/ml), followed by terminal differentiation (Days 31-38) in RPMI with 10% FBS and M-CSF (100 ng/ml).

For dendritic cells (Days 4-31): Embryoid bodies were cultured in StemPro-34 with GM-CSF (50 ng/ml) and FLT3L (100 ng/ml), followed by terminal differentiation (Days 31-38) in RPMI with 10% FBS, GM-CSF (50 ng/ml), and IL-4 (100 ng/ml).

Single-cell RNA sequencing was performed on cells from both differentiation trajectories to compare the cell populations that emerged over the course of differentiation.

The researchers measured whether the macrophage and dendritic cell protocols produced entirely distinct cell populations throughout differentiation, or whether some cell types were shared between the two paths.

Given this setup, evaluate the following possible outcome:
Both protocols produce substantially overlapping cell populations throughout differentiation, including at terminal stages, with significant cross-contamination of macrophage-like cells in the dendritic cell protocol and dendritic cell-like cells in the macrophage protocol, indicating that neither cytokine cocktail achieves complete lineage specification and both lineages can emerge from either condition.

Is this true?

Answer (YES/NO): NO